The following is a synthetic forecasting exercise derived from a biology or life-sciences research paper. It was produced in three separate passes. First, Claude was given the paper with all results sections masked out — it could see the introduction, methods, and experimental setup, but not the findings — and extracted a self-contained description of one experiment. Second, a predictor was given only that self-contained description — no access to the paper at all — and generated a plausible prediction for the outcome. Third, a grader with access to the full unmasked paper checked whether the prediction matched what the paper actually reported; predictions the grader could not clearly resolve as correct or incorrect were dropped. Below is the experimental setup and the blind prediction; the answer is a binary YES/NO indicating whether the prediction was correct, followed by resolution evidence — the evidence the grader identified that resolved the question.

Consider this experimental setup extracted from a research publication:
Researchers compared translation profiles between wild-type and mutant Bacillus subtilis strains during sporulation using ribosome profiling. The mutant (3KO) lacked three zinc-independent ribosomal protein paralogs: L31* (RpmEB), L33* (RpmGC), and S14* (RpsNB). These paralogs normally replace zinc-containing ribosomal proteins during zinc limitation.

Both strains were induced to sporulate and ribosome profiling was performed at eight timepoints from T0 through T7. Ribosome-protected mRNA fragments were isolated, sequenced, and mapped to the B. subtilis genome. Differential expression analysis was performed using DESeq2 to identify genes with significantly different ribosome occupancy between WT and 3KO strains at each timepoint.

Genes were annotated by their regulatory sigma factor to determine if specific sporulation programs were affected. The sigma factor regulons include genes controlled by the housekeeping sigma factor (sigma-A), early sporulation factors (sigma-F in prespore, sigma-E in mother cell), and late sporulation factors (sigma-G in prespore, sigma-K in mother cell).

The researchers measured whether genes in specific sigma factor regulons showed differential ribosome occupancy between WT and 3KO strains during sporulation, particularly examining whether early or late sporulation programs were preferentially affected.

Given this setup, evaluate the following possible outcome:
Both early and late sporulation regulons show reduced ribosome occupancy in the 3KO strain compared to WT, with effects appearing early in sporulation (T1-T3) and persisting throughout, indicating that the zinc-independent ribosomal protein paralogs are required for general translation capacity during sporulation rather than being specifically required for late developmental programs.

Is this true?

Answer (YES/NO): NO